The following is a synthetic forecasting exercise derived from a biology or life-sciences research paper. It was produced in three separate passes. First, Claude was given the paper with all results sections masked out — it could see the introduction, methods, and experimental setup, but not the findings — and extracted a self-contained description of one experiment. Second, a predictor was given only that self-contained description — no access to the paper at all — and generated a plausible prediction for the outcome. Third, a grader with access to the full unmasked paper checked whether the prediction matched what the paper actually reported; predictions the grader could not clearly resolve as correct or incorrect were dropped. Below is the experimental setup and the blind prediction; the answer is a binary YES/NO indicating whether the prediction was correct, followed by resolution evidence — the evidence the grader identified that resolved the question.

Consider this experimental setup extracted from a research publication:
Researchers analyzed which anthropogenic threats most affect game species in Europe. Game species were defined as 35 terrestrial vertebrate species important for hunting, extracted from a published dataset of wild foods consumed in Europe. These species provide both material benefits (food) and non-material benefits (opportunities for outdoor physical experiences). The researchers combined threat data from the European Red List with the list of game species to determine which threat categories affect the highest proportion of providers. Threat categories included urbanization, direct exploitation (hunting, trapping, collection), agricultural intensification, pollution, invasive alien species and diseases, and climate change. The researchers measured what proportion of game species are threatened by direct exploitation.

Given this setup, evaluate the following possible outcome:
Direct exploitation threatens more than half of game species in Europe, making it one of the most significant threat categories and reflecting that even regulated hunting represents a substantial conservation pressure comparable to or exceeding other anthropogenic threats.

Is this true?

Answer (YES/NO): YES